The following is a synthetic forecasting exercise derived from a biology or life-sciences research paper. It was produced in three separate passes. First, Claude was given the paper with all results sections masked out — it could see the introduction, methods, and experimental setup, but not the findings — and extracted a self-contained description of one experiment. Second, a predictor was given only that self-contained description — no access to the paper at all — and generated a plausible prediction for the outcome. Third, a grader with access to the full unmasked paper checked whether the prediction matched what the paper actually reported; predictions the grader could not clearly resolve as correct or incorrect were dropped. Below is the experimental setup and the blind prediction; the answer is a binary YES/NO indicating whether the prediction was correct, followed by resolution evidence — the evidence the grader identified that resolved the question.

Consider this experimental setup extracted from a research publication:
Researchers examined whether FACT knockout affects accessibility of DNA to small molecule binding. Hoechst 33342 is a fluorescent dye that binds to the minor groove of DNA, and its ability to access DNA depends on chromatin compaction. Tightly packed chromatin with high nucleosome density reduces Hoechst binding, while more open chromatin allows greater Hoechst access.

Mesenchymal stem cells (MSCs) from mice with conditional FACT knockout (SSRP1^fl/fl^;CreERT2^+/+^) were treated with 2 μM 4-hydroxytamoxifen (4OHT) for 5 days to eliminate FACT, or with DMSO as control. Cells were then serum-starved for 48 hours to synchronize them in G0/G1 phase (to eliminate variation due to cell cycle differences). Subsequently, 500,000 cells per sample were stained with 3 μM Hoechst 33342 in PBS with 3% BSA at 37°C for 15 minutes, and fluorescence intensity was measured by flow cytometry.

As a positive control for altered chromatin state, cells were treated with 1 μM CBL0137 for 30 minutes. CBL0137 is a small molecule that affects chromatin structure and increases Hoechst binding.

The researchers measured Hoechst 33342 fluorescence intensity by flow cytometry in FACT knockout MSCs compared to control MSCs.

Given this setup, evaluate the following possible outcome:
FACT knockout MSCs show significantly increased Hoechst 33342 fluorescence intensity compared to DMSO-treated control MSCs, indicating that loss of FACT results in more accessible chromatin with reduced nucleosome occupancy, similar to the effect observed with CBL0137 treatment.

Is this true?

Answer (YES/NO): YES